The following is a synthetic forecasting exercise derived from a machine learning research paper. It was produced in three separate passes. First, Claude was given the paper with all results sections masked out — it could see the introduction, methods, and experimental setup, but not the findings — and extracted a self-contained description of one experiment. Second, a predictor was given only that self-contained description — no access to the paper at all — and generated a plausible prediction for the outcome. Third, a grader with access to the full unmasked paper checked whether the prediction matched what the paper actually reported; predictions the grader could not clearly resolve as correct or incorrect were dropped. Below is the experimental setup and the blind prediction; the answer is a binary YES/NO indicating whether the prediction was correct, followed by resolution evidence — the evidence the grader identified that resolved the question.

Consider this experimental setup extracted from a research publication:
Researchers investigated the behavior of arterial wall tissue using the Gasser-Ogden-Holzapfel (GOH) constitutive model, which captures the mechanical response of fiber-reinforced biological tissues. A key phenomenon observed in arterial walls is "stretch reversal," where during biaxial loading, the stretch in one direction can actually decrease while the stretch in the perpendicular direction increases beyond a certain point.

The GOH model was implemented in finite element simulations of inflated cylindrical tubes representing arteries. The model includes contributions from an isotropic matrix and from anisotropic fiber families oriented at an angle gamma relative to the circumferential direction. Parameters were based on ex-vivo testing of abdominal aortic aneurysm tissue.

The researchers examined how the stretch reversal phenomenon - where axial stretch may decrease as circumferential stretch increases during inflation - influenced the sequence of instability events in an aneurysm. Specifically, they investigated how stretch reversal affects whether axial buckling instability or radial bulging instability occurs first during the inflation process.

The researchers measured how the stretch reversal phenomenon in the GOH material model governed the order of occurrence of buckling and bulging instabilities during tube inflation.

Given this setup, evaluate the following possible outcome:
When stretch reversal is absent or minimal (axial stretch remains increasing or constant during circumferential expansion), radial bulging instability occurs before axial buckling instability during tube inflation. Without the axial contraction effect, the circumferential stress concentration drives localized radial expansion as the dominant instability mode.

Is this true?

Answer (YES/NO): YES